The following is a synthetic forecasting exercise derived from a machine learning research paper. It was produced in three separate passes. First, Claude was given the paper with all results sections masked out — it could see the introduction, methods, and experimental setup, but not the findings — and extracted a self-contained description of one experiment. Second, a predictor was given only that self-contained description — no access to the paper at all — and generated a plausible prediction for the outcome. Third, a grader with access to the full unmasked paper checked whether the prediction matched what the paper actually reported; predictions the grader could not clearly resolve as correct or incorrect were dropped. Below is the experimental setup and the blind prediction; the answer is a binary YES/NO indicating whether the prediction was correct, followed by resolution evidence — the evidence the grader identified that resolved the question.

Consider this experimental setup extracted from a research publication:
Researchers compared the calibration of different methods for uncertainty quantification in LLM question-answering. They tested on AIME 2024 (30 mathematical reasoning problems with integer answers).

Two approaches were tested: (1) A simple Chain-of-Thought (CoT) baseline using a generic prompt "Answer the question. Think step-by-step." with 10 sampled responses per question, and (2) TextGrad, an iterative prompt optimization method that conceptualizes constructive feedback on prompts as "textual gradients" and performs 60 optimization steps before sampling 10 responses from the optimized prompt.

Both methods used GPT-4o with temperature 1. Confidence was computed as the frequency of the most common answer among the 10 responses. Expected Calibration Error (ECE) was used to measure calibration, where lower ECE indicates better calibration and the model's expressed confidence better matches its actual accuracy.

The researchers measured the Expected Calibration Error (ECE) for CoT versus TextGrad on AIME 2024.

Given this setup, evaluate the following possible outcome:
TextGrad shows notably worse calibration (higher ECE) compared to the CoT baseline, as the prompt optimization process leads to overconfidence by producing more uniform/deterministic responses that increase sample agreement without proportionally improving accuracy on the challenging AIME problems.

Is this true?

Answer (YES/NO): NO